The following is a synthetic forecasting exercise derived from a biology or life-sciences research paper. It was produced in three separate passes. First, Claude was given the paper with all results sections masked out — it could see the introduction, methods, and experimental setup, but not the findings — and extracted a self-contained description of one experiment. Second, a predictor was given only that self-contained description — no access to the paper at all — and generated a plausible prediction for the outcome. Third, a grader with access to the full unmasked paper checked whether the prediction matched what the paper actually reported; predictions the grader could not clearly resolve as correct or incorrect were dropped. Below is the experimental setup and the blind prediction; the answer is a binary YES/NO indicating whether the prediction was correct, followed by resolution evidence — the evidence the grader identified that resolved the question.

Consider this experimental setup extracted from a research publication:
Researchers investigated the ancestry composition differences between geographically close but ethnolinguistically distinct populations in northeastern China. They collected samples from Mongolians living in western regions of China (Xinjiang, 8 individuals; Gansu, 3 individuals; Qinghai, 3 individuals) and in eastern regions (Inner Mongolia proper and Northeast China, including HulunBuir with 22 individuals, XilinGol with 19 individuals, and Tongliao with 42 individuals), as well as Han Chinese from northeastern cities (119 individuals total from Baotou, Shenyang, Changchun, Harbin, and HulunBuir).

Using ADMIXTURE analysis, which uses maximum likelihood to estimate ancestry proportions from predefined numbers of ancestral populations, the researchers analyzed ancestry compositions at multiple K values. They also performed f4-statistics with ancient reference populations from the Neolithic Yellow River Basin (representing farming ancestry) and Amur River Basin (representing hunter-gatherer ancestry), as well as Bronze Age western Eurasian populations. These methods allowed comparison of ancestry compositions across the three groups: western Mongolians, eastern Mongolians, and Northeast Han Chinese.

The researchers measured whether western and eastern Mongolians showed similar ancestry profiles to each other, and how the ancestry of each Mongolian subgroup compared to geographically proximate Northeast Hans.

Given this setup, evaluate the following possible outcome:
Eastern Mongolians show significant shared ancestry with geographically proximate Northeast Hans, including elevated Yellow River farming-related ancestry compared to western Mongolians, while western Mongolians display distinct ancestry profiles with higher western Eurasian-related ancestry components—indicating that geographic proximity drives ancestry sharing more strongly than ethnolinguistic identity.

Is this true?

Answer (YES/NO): NO